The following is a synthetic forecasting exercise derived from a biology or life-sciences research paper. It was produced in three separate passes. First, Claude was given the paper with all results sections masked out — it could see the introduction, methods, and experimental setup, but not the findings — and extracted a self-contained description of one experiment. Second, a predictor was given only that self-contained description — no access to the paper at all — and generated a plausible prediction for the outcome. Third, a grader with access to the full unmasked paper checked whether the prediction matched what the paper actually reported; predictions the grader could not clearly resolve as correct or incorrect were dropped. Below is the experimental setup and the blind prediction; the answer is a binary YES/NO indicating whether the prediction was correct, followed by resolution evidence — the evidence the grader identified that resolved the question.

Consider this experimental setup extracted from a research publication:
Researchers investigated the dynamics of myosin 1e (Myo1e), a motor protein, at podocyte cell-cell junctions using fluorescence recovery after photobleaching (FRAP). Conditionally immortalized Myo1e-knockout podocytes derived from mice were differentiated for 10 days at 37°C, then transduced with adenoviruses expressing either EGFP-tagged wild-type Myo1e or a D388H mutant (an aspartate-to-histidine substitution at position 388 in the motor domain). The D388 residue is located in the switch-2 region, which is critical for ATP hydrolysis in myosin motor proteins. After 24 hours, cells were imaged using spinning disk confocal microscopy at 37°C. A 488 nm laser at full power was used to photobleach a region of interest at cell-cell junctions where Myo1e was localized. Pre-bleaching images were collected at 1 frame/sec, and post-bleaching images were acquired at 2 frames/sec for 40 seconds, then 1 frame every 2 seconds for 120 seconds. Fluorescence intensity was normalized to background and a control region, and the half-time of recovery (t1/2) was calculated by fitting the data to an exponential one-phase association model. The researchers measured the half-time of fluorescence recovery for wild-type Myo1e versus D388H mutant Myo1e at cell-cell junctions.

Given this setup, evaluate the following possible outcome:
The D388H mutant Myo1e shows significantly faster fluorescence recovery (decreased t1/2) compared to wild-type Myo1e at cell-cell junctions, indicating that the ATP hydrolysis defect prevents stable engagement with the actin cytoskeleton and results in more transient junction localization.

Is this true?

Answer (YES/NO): NO